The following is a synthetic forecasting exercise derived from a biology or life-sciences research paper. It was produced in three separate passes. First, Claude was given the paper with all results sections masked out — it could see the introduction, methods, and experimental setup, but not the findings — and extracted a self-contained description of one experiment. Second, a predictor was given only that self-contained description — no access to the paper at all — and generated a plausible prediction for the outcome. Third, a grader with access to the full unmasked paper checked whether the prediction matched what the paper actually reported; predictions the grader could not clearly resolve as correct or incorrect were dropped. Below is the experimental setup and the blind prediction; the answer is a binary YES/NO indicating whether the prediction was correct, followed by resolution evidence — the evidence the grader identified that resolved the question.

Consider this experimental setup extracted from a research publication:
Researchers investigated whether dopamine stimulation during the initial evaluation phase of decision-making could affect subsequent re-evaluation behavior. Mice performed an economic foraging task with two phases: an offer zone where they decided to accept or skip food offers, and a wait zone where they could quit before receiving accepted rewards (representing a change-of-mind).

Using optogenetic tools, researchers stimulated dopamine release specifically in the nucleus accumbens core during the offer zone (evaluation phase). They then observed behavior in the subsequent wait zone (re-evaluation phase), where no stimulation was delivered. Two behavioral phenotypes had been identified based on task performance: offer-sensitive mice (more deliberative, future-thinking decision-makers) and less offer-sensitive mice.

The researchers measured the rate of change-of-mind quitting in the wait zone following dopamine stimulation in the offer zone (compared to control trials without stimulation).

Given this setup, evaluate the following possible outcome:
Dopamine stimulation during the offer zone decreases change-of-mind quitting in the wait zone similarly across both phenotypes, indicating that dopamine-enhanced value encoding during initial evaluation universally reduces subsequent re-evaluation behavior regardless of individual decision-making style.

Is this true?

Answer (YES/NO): NO